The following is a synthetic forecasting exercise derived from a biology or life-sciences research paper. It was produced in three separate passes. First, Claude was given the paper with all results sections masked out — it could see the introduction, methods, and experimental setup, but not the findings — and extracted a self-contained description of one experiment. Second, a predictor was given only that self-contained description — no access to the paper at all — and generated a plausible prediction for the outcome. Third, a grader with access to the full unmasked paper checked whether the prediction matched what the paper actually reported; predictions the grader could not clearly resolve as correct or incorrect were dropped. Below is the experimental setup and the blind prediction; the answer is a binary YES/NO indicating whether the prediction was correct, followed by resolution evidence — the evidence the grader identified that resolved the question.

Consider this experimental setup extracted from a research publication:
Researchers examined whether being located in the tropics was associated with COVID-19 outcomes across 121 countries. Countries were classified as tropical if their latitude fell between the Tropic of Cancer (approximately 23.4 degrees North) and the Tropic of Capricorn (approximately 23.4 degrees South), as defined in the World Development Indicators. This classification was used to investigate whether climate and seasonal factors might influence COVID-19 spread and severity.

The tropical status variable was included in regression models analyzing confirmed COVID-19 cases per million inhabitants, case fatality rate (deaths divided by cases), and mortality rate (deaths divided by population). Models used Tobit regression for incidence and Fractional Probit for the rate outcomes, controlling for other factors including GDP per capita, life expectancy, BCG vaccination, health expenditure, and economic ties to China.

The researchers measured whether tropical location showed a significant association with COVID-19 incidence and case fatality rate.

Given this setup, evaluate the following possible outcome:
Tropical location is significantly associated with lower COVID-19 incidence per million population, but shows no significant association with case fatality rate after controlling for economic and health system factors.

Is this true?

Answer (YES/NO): NO